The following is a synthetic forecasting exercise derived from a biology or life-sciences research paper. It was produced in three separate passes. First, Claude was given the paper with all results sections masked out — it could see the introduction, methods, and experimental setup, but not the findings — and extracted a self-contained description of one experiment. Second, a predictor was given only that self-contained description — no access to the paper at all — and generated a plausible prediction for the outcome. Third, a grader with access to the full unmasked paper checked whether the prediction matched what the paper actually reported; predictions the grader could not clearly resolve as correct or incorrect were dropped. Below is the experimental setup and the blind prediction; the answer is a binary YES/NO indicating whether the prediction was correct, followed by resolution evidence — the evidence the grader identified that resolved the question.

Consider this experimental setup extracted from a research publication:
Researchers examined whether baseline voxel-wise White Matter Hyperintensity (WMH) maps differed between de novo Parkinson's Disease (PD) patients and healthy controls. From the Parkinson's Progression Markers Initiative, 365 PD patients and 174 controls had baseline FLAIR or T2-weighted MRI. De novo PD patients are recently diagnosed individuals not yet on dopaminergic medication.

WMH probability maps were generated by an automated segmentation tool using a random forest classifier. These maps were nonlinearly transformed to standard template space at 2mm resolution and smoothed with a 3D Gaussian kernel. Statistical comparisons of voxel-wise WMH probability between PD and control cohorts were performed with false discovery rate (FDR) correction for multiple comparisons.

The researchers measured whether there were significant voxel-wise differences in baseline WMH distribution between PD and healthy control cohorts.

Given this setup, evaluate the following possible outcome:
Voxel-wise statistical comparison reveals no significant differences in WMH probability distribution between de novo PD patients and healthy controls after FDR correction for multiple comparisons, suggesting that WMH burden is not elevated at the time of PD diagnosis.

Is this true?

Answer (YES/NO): YES